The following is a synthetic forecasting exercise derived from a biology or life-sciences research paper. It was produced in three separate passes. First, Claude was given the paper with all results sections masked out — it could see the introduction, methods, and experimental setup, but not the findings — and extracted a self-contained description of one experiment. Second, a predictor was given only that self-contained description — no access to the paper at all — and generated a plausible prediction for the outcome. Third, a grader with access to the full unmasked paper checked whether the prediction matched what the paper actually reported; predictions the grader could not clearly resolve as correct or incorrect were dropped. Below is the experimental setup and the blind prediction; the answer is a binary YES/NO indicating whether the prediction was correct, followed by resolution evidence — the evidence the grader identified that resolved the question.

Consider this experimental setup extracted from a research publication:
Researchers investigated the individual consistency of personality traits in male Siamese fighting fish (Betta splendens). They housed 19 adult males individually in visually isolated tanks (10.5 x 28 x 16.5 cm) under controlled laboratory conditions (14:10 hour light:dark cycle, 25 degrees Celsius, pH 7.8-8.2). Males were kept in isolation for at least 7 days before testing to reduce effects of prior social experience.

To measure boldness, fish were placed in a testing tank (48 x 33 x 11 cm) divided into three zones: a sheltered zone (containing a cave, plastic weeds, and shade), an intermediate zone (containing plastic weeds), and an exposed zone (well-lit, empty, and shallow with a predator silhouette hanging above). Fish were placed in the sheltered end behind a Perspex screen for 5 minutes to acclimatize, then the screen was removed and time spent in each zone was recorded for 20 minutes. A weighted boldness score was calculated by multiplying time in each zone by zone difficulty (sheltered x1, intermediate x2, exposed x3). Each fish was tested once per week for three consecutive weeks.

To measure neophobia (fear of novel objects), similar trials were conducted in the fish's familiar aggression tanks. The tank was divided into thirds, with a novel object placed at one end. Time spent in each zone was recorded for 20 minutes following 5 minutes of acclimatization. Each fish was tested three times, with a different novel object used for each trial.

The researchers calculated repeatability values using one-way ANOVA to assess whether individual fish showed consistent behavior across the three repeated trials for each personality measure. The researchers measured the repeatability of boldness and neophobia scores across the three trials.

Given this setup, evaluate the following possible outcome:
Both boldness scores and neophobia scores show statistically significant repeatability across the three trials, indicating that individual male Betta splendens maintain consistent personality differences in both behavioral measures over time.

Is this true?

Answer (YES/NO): NO